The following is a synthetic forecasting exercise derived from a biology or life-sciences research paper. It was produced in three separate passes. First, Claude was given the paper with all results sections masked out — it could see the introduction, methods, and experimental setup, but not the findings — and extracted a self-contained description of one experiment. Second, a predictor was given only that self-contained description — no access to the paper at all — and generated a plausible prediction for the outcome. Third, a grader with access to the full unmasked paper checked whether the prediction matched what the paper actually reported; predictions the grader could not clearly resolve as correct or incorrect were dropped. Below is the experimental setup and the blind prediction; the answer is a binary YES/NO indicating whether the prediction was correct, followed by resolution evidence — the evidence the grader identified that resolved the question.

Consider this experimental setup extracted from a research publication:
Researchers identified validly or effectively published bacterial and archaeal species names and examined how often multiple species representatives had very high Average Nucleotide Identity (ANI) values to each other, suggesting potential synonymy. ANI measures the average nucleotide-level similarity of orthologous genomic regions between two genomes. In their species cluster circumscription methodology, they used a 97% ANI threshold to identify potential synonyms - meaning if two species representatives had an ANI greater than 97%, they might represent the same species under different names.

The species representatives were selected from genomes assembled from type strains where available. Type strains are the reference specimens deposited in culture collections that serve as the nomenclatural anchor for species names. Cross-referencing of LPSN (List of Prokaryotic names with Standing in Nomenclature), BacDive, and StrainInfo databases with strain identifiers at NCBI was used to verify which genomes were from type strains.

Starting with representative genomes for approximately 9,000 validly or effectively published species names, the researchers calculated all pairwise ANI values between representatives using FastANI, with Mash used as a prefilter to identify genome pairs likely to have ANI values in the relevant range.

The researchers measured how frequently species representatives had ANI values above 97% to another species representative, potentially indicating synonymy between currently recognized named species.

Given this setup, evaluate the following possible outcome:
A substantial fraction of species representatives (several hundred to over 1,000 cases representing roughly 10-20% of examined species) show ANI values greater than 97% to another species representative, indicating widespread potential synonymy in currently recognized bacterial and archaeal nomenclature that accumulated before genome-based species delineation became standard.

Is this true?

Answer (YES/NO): NO